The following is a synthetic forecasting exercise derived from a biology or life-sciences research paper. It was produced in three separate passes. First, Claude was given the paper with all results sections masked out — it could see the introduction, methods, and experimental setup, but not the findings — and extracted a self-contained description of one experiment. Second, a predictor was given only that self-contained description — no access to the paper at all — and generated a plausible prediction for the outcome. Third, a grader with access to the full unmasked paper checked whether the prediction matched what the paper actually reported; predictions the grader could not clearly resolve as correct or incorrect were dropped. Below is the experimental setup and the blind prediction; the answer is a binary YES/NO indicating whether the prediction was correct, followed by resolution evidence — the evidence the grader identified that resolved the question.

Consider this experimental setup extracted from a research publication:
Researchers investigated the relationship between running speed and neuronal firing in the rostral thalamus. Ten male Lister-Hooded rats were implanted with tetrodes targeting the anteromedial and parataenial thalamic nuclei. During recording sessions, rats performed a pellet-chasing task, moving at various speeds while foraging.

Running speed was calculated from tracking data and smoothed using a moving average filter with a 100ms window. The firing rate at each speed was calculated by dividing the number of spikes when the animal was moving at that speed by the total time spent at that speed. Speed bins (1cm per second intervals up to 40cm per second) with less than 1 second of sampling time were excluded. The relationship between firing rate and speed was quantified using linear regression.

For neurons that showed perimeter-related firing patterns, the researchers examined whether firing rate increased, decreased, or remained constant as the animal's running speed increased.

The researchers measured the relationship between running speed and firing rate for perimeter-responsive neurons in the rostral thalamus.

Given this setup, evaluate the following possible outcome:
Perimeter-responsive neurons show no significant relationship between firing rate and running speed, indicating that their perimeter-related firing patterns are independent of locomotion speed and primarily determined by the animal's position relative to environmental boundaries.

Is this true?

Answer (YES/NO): YES